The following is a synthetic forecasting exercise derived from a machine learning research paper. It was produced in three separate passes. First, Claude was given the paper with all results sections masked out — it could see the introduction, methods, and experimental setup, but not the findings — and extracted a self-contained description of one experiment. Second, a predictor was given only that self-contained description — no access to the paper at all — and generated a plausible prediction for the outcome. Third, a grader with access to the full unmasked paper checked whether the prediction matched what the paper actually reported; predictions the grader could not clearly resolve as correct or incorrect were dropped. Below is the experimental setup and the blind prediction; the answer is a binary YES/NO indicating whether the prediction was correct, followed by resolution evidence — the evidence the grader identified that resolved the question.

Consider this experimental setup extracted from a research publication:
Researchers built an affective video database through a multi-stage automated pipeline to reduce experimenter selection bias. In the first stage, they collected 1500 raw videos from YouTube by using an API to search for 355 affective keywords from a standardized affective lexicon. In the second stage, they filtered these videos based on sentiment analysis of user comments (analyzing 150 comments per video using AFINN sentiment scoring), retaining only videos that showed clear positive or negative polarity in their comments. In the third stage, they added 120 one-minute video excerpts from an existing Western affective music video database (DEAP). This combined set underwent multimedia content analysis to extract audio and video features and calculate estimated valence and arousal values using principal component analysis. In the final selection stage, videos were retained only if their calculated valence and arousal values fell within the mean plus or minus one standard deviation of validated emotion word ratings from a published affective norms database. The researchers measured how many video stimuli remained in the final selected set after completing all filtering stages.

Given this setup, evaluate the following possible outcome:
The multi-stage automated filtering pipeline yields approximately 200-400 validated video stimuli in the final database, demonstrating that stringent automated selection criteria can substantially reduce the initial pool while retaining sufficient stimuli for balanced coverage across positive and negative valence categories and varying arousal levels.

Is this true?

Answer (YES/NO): YES